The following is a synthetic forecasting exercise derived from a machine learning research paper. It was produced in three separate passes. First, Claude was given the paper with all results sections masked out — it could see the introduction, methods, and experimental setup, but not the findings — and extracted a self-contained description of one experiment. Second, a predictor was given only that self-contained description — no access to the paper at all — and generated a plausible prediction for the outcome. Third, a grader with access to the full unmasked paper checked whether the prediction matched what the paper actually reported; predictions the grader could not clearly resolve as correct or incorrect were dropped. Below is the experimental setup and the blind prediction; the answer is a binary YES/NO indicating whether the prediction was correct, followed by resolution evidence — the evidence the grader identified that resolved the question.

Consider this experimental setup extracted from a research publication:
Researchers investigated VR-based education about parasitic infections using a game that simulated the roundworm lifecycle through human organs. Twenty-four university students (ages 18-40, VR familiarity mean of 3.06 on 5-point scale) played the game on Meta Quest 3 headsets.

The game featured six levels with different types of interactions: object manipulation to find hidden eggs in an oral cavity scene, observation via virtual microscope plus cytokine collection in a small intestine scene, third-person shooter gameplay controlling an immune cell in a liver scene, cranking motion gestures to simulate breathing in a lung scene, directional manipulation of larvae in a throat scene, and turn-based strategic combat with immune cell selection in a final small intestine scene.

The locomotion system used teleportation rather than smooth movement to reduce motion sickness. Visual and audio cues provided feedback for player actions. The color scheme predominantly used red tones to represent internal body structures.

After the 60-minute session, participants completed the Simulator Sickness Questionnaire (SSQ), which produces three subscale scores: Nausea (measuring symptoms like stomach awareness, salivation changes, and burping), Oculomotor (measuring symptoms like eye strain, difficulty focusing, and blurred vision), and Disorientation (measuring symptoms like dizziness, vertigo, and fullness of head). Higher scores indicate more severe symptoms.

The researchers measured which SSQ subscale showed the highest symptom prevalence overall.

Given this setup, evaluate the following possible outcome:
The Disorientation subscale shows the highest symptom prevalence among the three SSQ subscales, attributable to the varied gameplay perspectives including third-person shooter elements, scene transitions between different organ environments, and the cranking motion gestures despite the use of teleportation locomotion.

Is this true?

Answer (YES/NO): YES